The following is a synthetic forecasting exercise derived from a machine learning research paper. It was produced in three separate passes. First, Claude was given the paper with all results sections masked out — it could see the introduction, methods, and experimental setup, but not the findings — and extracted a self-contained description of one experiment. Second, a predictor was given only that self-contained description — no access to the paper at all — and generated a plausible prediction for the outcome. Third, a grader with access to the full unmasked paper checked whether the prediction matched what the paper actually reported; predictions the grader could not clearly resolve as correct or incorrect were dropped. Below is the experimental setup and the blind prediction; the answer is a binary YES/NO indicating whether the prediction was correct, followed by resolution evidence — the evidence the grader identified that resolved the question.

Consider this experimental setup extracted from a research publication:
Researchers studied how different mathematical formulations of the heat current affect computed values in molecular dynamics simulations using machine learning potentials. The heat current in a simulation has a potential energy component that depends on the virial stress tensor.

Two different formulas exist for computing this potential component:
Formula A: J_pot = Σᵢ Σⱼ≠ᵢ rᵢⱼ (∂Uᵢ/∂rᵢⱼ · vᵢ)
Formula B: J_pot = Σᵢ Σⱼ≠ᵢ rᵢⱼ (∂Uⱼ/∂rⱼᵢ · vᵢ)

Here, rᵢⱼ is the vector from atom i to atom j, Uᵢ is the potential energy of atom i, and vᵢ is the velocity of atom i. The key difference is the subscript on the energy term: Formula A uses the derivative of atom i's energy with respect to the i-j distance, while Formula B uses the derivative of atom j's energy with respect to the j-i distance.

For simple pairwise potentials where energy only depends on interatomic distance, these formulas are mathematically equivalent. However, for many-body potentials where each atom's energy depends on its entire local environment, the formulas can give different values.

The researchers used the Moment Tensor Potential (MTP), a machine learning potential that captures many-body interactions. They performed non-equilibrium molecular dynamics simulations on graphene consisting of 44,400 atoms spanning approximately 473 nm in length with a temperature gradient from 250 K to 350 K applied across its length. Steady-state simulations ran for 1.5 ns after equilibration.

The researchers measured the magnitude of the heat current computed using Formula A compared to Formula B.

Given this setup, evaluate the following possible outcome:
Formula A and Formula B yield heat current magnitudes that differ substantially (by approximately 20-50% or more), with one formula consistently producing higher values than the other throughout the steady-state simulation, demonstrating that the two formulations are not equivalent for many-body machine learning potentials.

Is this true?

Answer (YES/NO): YES